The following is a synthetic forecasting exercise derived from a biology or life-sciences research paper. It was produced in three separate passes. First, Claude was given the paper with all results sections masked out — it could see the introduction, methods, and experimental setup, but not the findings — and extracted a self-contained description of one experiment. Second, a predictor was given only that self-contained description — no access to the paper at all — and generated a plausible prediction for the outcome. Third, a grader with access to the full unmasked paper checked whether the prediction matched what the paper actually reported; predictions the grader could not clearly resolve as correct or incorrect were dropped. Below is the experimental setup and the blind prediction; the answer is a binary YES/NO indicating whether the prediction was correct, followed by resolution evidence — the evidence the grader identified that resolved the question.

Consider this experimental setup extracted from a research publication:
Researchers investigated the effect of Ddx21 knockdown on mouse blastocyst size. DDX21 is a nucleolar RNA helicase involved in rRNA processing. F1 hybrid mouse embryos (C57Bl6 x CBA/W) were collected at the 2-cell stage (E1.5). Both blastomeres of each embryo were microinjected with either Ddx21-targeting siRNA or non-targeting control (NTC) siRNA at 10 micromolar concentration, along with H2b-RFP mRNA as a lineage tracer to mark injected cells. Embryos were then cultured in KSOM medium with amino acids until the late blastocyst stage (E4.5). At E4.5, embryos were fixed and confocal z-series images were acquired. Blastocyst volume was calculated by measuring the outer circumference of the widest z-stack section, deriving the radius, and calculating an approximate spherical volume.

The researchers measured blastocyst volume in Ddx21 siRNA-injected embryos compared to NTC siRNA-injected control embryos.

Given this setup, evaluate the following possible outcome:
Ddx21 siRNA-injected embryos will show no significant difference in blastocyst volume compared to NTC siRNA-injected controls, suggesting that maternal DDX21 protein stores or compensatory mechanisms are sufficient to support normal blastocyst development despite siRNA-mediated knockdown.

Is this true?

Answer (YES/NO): NO